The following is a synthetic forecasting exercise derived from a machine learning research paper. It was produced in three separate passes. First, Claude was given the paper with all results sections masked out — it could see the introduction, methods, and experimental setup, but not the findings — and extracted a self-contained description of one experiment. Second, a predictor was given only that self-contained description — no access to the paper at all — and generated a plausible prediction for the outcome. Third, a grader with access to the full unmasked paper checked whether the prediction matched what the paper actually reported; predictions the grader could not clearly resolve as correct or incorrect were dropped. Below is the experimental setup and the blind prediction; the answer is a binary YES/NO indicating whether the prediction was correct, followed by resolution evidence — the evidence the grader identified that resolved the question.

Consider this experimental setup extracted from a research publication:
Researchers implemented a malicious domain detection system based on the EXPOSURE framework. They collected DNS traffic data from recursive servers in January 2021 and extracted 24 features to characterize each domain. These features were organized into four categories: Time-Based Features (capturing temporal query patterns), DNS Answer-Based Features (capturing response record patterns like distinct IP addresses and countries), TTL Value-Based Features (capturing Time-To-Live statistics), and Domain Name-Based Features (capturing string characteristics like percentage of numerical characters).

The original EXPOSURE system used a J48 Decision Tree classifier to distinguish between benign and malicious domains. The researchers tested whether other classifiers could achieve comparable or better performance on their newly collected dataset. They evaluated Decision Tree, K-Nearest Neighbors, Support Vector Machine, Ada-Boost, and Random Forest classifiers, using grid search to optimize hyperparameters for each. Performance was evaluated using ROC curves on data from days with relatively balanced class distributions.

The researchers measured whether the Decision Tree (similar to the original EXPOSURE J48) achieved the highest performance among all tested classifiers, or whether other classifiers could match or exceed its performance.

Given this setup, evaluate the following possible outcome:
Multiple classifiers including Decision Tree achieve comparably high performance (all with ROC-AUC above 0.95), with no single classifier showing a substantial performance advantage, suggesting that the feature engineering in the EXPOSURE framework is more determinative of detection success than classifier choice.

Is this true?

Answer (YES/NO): NO